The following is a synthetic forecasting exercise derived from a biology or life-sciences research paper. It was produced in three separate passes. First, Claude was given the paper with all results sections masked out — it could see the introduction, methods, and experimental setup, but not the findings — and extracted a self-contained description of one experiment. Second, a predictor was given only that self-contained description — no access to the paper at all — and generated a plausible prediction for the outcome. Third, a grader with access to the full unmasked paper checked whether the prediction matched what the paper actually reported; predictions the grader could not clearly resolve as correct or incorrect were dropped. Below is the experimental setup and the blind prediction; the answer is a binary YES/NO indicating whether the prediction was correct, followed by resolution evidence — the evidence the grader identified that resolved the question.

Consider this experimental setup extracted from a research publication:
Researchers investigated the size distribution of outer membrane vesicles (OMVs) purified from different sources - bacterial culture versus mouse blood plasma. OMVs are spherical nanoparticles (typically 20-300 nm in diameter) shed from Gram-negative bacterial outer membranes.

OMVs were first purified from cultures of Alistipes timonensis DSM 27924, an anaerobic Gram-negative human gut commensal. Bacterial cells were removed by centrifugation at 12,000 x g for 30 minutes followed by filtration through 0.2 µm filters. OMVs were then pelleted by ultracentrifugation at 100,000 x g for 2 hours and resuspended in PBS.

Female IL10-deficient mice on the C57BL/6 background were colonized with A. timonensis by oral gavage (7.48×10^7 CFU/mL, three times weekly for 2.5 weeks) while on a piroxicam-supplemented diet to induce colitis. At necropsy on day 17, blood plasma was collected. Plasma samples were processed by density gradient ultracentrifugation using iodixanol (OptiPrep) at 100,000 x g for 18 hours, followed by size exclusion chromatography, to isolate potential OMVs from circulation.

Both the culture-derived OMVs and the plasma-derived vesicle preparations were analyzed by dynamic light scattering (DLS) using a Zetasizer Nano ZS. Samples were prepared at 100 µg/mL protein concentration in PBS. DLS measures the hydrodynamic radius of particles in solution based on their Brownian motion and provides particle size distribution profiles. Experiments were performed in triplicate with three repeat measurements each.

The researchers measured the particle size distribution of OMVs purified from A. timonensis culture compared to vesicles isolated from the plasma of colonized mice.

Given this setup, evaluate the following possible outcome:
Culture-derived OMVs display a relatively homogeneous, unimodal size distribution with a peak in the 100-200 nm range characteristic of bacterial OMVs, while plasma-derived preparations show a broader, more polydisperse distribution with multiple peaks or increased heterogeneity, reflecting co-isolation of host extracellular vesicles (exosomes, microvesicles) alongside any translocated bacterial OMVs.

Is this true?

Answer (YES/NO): NO